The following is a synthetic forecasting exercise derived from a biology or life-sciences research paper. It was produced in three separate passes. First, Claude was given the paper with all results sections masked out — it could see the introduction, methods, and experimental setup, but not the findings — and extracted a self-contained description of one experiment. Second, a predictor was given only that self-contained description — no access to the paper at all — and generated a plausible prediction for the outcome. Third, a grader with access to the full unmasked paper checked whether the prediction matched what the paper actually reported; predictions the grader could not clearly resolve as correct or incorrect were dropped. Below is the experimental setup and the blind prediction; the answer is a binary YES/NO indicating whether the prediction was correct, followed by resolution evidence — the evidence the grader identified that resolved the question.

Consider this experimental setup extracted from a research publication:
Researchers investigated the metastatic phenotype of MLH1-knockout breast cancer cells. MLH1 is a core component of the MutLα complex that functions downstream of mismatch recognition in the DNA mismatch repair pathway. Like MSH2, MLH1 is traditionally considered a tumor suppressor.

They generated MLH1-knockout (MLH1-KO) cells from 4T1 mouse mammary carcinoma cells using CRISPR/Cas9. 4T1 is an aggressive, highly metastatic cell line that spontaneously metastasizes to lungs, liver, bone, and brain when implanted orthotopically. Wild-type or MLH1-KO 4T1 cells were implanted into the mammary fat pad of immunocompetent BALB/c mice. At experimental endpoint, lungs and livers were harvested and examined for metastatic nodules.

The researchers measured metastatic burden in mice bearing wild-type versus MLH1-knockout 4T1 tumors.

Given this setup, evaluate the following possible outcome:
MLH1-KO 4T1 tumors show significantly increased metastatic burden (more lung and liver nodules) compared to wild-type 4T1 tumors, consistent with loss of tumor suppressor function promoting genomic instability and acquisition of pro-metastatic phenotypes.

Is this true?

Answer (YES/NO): YES